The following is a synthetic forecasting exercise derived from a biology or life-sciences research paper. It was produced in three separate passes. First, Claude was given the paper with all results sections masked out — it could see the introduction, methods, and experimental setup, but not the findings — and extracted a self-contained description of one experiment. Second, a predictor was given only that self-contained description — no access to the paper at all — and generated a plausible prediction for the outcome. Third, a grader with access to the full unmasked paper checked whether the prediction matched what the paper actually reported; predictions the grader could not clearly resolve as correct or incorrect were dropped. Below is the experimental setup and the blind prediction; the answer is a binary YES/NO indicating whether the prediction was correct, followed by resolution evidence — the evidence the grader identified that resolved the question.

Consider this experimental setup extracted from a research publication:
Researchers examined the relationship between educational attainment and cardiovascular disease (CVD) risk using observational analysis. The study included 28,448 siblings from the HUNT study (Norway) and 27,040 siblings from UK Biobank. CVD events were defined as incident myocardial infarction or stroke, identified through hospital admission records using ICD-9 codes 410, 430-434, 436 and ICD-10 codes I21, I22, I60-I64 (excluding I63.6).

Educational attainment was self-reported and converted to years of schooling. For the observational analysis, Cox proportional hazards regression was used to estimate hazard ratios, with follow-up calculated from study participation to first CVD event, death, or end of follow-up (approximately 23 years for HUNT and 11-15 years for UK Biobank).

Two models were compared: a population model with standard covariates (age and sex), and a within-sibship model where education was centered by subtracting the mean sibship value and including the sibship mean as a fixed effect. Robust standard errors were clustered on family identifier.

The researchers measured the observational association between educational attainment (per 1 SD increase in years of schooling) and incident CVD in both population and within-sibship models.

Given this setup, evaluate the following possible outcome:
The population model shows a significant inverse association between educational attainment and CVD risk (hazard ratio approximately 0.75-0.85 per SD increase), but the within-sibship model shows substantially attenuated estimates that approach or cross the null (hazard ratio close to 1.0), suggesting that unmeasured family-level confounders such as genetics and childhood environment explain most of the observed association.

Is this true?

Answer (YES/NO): NO